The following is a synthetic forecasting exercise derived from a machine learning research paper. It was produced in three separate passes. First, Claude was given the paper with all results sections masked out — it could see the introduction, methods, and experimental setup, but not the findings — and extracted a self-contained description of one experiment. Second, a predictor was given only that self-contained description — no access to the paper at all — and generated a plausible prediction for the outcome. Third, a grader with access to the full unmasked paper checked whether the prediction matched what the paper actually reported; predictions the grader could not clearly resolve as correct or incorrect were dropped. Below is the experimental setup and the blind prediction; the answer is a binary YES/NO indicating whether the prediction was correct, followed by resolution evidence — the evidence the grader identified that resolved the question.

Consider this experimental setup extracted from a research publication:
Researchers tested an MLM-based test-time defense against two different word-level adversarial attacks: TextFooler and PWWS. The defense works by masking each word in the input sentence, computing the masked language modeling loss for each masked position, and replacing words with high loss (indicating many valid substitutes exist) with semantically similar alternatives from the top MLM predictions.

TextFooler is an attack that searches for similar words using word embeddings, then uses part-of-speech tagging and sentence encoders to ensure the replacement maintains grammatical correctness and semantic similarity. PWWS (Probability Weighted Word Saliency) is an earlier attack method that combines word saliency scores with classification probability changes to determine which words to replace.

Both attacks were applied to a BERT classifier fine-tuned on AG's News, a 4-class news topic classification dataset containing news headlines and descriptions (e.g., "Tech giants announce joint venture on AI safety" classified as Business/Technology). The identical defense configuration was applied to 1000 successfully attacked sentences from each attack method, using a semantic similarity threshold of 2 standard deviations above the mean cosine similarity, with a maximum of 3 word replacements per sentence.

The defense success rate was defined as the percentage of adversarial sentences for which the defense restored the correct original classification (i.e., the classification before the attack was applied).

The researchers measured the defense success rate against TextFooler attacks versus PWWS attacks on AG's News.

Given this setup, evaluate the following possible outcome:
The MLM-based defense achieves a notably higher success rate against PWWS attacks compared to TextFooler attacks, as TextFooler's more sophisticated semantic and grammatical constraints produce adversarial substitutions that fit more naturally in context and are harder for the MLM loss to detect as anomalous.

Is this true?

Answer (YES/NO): NO